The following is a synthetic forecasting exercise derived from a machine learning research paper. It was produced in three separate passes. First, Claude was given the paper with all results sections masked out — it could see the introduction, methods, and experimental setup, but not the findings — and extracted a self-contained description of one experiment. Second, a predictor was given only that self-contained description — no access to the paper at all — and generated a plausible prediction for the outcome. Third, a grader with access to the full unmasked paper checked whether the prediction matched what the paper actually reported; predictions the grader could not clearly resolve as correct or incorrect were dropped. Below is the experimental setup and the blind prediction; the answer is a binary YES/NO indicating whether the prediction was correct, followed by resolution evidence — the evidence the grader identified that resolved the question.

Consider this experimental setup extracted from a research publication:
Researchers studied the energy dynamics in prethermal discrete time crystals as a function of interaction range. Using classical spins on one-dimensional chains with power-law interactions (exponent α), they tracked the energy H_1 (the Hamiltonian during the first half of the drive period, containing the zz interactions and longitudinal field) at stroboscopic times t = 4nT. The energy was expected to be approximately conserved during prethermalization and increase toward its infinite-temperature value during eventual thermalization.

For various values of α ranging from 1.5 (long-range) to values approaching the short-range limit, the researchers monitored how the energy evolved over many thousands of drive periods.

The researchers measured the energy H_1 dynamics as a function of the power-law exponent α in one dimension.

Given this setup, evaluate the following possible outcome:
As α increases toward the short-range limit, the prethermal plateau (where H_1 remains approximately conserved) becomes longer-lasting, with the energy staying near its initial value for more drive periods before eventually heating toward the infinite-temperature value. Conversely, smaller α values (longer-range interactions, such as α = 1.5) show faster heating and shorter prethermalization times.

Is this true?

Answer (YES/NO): NO